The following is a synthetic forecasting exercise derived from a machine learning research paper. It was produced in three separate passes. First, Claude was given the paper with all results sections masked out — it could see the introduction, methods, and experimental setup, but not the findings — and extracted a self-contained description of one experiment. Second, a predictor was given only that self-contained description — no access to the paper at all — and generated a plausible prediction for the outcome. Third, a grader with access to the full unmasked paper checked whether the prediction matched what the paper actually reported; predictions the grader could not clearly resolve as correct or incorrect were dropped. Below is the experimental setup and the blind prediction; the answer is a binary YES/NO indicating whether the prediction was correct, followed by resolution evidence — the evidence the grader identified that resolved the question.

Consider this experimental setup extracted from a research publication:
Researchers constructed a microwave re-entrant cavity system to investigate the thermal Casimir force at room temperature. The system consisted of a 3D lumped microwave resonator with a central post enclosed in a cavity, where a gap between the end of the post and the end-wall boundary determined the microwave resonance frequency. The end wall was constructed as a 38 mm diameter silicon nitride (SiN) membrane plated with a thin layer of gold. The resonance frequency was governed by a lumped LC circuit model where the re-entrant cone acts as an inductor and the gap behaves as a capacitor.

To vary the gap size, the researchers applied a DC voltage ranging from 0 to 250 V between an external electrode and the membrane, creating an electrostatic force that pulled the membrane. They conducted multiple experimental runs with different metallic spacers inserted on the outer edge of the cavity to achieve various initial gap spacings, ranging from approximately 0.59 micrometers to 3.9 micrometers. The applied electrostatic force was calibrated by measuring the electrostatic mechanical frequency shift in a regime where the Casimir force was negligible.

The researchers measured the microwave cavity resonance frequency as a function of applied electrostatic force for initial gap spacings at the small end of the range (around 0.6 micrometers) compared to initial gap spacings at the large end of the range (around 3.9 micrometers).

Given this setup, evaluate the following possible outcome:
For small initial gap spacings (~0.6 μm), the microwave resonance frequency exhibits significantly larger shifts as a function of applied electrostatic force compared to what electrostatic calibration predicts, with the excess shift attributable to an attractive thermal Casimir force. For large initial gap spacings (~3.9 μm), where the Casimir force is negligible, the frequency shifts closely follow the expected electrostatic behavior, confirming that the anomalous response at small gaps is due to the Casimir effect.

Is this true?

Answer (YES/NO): NO